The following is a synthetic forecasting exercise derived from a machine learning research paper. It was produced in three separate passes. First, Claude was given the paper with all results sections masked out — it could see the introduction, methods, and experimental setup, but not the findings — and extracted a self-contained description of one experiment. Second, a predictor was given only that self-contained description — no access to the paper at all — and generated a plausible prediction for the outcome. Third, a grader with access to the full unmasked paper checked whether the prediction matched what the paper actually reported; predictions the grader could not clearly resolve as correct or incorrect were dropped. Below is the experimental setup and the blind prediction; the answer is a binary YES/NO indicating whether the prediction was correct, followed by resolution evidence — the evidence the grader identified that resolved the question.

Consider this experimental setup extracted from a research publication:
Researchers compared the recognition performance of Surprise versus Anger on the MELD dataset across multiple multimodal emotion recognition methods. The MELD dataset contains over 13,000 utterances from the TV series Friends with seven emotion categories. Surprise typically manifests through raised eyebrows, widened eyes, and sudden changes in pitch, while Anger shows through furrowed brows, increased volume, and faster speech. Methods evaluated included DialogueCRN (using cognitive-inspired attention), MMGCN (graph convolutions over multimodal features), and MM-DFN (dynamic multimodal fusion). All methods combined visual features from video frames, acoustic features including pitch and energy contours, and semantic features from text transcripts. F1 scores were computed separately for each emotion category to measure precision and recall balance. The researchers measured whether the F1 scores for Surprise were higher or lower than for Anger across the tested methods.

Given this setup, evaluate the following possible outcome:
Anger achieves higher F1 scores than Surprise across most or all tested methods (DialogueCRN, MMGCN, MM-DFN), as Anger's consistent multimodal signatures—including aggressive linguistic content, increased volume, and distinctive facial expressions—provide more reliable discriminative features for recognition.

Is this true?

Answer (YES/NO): NO